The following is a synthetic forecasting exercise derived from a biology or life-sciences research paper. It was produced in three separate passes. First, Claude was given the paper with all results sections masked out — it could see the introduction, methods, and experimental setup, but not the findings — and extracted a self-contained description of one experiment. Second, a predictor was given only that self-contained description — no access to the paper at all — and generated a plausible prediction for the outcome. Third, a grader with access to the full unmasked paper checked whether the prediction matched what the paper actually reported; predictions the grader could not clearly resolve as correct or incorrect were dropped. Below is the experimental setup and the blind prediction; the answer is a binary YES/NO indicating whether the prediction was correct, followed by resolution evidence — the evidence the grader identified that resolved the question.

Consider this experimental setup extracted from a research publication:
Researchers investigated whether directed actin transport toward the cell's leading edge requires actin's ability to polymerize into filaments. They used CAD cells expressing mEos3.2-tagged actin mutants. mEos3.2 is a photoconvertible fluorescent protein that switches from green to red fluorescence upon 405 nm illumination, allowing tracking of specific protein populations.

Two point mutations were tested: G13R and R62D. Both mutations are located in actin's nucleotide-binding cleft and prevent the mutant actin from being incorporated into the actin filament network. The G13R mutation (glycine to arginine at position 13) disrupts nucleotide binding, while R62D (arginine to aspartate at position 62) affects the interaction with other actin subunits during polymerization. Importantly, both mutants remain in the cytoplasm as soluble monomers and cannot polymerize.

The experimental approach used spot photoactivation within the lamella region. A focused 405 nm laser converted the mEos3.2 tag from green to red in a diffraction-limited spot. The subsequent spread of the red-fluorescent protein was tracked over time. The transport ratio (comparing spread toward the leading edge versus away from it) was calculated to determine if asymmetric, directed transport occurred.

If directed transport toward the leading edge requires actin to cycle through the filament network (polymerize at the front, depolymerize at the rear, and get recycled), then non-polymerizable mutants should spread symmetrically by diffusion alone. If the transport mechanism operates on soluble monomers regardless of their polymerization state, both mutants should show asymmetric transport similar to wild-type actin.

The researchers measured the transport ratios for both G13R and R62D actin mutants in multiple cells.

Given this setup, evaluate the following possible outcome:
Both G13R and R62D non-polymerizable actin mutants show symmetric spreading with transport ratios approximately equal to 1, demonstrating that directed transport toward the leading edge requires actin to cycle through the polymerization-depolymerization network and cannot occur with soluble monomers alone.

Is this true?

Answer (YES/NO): NO